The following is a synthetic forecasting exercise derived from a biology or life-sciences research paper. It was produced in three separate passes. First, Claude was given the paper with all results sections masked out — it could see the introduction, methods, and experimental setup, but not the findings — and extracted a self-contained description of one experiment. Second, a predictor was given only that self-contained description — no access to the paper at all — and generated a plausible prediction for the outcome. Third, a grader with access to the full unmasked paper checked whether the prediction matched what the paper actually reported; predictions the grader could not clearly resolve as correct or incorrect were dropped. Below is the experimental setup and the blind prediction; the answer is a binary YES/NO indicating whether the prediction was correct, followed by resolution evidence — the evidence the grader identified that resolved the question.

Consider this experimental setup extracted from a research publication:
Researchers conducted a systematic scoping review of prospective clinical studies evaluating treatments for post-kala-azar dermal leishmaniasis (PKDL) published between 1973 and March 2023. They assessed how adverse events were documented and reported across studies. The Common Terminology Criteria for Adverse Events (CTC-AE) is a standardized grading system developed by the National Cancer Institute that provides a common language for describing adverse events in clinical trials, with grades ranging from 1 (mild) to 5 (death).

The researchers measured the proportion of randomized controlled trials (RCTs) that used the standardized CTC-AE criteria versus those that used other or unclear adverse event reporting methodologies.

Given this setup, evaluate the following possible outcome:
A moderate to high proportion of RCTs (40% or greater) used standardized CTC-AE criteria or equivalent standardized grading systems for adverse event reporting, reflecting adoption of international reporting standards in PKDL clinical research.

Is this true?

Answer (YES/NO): NO